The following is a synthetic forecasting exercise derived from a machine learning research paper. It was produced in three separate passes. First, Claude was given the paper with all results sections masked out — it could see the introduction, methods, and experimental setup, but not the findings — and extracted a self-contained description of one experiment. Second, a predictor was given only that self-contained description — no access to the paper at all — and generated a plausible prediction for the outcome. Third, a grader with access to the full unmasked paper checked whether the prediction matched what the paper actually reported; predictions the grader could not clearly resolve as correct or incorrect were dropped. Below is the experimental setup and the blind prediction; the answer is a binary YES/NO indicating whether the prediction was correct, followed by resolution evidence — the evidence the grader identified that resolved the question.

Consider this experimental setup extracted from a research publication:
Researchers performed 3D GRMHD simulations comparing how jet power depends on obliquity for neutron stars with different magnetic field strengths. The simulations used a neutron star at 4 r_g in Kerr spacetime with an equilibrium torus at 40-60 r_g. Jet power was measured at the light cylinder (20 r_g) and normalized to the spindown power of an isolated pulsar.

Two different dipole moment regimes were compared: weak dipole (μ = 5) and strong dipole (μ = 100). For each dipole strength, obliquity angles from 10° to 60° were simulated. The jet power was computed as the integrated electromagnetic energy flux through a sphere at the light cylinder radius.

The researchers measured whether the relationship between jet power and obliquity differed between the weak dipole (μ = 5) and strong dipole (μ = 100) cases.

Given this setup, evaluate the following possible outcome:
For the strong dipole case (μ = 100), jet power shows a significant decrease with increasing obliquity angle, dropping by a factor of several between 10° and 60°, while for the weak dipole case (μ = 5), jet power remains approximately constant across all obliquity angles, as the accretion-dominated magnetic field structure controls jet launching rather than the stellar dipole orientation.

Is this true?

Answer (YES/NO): NO